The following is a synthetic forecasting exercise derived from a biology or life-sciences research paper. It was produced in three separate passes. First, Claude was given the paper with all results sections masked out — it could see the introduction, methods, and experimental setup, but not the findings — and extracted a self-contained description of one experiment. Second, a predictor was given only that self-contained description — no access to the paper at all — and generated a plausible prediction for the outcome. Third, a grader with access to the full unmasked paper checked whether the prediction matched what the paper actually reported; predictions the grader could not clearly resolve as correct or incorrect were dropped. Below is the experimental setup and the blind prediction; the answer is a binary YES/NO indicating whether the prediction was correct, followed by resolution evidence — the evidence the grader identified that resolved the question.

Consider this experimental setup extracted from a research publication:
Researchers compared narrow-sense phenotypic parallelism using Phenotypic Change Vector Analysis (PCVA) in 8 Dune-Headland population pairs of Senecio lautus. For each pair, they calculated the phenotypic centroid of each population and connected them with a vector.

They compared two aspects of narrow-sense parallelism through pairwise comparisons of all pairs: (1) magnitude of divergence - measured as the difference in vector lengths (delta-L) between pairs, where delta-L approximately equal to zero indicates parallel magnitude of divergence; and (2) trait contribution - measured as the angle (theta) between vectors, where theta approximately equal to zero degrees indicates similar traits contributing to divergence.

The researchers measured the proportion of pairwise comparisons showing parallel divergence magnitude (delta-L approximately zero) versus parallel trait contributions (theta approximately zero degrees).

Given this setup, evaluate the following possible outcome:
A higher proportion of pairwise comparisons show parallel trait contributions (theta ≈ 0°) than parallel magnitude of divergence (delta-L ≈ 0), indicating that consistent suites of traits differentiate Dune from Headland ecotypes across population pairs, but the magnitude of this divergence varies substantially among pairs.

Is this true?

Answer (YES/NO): NO